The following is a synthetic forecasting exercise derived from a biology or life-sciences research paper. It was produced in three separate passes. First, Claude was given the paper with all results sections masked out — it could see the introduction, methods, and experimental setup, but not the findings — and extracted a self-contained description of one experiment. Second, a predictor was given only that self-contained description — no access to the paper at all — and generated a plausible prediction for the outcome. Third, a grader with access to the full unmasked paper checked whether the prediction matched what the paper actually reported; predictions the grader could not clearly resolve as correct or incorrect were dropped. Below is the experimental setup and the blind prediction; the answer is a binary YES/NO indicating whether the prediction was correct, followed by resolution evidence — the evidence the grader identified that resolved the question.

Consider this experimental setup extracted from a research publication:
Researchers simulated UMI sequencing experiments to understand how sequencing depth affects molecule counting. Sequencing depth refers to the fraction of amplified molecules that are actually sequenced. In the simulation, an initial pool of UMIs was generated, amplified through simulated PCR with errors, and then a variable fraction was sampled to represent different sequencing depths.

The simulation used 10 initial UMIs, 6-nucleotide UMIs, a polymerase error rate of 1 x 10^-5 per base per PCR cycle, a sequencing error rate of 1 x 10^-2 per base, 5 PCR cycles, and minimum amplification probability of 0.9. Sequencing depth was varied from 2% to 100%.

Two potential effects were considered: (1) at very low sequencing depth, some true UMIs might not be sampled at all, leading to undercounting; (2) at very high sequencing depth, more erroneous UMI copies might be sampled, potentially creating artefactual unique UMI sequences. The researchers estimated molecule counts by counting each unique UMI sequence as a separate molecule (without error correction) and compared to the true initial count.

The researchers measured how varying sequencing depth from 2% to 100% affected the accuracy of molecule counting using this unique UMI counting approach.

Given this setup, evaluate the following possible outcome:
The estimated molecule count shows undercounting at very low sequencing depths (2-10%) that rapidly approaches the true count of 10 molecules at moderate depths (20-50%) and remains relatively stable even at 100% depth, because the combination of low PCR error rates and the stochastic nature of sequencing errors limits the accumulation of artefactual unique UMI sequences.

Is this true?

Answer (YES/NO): NO